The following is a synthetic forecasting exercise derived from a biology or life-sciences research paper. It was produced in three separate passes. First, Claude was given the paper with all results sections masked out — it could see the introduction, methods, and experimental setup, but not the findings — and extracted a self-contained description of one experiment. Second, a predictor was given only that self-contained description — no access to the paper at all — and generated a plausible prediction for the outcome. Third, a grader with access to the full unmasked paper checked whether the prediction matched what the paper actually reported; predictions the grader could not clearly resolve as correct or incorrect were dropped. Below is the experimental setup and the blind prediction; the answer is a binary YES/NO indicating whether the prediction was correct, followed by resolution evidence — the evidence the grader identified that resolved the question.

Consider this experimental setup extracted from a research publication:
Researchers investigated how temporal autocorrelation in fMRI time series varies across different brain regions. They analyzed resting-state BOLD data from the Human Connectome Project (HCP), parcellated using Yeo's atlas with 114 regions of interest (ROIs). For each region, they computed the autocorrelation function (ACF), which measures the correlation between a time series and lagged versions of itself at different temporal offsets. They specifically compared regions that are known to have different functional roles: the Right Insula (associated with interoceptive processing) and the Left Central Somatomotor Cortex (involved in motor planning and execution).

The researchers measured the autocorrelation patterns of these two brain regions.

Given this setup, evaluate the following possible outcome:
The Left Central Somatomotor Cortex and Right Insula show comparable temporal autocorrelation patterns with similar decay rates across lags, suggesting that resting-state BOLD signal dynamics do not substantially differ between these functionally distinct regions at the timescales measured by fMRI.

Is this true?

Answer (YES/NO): NO